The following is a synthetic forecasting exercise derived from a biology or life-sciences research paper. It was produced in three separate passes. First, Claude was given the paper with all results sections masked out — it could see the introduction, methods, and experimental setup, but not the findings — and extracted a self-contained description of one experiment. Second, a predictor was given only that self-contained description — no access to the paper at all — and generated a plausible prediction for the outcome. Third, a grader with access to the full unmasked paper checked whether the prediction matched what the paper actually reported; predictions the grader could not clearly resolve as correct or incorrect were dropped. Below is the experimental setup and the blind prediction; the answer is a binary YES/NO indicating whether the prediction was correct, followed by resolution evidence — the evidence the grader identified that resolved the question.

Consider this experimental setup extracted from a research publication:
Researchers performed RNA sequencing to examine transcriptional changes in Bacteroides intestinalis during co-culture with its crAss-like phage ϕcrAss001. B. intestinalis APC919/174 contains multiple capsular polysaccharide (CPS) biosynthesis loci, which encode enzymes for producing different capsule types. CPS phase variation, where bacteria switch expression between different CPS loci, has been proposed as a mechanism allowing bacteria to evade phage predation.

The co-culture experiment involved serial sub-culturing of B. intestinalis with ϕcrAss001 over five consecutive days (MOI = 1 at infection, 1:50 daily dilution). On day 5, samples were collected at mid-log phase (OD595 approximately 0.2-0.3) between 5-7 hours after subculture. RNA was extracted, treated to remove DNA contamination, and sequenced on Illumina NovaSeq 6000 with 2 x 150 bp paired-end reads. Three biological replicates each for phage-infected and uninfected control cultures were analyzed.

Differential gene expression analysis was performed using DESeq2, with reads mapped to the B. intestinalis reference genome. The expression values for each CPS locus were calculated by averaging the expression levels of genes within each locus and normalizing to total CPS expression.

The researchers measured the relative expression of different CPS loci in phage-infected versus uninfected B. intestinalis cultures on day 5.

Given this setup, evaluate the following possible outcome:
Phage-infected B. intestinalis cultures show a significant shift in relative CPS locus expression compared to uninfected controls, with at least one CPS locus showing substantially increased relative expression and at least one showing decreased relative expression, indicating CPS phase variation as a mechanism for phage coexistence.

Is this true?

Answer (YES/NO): YES